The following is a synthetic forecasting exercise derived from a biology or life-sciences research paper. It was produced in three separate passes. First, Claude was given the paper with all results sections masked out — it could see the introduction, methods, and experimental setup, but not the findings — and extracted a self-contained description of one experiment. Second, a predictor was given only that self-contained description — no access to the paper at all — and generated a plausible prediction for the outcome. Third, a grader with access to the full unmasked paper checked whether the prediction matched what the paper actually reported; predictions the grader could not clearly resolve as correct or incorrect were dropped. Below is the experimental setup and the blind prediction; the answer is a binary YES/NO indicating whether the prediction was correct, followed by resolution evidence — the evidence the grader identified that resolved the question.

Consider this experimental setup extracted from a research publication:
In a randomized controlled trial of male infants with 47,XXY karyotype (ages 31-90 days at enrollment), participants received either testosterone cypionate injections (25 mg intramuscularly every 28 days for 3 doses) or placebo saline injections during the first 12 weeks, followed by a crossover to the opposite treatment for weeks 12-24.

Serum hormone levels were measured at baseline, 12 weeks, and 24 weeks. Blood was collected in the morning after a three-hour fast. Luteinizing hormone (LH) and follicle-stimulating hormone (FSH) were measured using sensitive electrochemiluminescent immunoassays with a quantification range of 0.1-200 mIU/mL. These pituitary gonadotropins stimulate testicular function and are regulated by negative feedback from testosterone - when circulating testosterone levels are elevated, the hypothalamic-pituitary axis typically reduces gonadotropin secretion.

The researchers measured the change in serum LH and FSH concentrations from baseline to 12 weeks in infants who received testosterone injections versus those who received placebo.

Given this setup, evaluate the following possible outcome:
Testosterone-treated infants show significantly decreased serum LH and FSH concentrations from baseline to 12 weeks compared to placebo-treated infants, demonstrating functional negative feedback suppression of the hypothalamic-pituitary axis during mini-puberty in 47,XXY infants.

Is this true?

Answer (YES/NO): YES